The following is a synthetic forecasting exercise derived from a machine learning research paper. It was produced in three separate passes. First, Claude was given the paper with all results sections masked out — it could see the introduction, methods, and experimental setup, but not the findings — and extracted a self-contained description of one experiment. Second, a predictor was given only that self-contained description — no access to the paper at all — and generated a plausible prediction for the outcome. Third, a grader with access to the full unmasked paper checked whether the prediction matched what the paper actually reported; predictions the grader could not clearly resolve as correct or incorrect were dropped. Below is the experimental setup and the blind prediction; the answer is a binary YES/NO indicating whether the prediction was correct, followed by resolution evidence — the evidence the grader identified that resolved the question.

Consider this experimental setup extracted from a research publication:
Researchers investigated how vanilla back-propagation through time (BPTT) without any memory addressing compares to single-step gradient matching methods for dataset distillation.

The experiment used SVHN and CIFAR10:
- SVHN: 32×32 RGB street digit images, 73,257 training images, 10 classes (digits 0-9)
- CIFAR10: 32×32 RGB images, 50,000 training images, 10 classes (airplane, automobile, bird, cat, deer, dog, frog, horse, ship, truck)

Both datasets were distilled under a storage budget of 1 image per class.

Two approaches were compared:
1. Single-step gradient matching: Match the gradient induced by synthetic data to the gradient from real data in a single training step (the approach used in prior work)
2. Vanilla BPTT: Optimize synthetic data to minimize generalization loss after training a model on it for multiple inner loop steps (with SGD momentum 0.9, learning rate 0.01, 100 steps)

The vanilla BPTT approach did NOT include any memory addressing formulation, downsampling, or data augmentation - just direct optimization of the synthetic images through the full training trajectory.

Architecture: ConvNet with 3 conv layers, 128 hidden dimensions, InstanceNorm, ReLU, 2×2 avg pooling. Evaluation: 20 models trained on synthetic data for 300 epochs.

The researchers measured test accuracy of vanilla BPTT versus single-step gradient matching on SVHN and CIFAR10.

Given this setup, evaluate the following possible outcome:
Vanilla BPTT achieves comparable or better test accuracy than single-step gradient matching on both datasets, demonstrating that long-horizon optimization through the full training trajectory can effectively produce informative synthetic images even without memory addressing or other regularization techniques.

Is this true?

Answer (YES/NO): YES